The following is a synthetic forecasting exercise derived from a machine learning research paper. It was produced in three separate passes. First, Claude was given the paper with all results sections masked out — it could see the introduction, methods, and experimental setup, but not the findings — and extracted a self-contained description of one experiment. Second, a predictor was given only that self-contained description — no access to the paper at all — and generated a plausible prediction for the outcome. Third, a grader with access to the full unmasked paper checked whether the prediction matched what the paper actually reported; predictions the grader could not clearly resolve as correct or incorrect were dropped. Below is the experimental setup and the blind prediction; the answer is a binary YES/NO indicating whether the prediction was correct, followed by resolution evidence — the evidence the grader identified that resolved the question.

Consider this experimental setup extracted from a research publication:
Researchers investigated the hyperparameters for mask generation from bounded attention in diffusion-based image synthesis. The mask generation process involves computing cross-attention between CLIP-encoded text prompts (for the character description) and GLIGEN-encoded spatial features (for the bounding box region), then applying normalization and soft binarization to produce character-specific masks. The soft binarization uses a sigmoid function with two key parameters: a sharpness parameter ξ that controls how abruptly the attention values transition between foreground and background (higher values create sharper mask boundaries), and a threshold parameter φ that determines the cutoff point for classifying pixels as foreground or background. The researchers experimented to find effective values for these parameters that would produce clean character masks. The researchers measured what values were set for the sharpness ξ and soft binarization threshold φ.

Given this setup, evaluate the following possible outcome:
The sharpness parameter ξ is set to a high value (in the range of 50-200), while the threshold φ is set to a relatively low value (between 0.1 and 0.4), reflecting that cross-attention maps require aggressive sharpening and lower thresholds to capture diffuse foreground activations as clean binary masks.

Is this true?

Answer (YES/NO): NO